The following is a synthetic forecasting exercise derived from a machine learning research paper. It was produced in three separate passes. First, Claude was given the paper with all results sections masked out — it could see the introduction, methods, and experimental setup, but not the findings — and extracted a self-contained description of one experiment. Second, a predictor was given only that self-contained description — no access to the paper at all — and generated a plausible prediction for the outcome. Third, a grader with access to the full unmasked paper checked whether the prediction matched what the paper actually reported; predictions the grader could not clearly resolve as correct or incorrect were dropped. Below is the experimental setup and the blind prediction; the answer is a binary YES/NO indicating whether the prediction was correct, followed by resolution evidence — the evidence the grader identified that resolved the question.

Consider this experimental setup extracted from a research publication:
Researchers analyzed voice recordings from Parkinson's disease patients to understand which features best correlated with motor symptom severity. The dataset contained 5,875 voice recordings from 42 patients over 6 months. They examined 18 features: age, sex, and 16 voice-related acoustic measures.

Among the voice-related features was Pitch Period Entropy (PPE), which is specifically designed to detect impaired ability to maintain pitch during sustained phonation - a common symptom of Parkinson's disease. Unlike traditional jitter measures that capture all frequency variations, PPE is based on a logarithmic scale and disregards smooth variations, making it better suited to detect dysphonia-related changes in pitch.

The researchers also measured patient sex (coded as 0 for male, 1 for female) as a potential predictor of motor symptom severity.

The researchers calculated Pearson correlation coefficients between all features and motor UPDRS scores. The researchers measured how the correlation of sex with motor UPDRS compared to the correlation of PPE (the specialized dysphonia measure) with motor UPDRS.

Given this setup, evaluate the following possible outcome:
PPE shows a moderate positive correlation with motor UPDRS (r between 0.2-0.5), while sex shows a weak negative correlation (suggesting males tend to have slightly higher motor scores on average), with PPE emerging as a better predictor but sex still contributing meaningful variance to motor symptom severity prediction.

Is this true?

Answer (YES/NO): NO